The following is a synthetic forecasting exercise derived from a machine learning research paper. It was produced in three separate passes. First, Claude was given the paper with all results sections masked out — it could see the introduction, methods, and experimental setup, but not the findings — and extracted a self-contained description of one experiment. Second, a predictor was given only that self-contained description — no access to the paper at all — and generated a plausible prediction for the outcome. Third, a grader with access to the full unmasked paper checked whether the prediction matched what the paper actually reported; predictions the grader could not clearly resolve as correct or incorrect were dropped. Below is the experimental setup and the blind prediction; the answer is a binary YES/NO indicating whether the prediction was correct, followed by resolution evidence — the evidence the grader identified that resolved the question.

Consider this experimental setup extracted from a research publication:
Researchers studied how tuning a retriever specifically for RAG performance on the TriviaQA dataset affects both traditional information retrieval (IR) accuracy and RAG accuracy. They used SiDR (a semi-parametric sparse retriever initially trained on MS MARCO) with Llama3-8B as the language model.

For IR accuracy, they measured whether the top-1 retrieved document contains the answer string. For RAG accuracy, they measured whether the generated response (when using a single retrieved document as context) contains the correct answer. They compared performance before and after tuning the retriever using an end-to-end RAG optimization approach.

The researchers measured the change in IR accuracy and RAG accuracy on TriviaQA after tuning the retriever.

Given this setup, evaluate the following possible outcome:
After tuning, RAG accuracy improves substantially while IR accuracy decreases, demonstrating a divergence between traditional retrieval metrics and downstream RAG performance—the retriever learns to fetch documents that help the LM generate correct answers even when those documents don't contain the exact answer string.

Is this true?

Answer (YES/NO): YES